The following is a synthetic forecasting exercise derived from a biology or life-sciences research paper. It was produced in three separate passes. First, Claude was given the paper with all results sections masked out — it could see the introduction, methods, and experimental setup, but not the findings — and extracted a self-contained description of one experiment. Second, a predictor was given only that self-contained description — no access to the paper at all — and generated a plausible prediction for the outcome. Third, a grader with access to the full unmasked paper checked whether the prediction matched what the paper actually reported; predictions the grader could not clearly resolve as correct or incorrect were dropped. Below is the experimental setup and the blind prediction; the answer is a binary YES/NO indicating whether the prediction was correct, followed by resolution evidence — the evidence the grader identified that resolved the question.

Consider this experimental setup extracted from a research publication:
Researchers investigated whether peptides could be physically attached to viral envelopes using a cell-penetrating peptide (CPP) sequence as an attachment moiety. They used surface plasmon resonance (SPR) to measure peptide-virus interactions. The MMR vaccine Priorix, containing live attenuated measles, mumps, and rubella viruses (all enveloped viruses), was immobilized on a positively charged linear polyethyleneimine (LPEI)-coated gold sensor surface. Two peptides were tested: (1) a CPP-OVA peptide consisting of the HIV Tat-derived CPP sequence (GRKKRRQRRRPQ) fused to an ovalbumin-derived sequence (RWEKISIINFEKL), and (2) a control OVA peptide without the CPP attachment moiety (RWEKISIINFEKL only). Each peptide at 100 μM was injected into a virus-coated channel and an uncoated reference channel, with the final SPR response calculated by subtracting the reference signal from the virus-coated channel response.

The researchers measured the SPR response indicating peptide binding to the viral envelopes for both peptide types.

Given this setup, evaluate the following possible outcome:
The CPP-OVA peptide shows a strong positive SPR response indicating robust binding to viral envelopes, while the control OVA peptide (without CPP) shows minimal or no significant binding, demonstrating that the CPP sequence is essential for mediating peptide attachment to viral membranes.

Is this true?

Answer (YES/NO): YES